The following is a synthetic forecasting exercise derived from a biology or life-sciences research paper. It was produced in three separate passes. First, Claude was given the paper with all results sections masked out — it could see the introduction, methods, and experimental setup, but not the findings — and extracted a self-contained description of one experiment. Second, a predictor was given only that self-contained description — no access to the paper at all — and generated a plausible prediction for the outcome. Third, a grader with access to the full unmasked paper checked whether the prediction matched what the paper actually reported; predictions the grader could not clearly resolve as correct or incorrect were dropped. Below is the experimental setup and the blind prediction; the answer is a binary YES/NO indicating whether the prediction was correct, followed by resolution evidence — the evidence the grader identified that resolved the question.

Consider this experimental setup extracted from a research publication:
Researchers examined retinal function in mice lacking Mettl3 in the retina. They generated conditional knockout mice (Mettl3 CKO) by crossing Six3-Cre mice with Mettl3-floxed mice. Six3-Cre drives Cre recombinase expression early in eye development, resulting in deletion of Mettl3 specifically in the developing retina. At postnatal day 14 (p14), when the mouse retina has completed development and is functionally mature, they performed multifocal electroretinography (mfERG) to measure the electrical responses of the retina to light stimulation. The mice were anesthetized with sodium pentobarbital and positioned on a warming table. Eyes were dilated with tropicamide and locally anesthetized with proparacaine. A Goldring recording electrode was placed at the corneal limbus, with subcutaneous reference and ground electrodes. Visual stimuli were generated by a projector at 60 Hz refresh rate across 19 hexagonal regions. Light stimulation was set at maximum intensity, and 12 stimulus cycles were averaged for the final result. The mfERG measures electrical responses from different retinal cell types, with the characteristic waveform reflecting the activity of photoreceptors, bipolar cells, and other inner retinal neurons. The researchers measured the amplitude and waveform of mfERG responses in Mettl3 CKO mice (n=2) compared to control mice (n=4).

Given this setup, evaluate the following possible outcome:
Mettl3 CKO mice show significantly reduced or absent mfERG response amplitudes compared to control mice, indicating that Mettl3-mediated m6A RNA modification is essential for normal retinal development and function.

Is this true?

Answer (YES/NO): YES